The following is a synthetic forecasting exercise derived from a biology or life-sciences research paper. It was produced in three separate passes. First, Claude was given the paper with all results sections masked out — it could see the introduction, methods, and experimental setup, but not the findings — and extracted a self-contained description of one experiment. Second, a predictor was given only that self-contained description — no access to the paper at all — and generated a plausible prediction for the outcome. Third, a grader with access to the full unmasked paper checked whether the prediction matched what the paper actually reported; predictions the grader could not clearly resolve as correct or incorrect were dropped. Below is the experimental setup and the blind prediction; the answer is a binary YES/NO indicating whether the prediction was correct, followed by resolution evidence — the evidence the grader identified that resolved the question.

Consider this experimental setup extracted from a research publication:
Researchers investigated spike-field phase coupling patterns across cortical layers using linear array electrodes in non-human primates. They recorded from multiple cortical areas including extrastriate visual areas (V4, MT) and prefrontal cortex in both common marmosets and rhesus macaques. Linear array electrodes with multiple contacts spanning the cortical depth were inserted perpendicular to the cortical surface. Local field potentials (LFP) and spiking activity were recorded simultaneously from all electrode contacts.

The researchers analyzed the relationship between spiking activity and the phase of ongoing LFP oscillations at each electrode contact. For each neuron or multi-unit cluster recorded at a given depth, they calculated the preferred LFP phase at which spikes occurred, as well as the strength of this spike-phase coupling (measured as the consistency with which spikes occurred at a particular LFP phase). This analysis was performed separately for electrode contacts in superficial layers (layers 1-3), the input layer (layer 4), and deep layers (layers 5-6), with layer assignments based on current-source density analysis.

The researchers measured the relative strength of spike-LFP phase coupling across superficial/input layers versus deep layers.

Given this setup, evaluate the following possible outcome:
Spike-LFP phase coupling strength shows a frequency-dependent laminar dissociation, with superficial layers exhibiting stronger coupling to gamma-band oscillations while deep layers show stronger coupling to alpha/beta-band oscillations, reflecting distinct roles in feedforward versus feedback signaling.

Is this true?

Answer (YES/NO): NO